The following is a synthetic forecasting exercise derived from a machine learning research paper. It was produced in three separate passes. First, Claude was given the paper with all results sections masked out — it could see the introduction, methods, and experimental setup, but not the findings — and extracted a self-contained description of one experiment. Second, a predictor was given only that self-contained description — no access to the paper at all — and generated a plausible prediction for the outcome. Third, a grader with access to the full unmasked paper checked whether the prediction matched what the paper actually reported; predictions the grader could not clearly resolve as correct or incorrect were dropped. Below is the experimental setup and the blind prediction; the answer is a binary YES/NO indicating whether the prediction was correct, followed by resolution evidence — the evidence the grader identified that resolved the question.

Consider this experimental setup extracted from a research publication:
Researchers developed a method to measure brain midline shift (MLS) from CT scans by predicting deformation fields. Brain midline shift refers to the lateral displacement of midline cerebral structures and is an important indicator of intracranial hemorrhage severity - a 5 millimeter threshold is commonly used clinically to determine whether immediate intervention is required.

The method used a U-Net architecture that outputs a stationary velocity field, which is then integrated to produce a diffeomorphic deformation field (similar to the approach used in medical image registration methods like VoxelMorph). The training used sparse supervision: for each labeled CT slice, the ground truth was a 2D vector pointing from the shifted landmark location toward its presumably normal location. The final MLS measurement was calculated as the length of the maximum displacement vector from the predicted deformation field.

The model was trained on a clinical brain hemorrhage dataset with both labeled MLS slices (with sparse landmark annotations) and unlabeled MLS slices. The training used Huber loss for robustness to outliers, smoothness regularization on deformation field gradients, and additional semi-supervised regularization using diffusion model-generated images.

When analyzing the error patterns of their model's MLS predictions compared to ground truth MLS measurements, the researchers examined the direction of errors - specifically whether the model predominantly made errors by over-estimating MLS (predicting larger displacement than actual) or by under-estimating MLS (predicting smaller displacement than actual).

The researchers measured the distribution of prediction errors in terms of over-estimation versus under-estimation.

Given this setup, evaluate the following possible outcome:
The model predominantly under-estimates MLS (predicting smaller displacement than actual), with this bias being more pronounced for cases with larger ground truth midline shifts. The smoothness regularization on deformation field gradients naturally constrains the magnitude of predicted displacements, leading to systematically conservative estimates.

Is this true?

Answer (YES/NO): NO